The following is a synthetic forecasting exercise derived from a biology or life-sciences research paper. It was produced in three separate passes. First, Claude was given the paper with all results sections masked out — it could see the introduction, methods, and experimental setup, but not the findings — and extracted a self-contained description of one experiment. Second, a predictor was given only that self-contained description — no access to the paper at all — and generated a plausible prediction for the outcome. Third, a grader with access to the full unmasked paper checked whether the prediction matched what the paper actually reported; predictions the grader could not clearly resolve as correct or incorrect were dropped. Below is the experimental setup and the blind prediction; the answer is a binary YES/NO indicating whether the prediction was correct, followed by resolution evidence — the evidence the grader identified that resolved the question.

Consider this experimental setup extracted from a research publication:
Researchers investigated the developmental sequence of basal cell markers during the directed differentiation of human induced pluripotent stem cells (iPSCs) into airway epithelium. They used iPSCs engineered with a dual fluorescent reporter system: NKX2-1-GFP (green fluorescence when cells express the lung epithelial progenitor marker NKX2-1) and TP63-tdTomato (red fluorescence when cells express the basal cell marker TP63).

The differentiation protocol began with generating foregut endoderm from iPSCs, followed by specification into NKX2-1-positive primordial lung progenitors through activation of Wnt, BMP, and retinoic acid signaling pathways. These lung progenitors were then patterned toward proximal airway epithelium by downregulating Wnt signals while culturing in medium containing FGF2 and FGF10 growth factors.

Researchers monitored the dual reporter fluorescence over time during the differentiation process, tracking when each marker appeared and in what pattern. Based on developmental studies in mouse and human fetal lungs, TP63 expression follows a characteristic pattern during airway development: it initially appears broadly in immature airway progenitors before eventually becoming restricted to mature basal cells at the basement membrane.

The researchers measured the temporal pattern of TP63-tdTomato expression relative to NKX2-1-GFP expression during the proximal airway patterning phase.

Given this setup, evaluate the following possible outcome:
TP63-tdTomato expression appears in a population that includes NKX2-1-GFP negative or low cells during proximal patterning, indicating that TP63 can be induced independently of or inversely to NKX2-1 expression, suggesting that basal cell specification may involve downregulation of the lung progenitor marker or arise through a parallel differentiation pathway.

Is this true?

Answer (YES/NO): NO